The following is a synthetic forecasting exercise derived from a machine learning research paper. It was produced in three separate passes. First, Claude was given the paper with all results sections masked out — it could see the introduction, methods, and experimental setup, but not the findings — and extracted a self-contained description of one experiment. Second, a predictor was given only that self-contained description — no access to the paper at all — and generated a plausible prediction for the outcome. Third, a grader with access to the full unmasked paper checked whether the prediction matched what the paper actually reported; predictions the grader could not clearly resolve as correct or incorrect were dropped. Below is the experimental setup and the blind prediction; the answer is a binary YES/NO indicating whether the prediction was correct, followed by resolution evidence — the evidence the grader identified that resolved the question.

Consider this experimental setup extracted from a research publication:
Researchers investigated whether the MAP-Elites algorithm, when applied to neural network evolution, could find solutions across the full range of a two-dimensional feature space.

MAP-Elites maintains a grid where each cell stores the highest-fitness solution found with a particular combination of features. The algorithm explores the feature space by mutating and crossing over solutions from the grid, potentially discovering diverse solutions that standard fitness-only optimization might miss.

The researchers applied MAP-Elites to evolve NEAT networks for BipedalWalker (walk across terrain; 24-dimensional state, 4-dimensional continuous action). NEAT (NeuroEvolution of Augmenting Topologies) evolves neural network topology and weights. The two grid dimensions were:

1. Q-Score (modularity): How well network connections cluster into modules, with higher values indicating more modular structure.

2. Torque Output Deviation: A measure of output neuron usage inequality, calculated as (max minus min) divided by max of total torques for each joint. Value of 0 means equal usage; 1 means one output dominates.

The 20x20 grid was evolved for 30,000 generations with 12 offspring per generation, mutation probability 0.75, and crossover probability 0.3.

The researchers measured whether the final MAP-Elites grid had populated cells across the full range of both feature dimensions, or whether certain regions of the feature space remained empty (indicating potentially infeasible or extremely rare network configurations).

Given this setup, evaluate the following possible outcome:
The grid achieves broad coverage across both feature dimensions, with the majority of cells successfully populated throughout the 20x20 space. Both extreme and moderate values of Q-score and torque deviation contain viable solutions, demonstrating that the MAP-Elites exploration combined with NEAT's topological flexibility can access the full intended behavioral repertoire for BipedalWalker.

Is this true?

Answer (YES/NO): NO